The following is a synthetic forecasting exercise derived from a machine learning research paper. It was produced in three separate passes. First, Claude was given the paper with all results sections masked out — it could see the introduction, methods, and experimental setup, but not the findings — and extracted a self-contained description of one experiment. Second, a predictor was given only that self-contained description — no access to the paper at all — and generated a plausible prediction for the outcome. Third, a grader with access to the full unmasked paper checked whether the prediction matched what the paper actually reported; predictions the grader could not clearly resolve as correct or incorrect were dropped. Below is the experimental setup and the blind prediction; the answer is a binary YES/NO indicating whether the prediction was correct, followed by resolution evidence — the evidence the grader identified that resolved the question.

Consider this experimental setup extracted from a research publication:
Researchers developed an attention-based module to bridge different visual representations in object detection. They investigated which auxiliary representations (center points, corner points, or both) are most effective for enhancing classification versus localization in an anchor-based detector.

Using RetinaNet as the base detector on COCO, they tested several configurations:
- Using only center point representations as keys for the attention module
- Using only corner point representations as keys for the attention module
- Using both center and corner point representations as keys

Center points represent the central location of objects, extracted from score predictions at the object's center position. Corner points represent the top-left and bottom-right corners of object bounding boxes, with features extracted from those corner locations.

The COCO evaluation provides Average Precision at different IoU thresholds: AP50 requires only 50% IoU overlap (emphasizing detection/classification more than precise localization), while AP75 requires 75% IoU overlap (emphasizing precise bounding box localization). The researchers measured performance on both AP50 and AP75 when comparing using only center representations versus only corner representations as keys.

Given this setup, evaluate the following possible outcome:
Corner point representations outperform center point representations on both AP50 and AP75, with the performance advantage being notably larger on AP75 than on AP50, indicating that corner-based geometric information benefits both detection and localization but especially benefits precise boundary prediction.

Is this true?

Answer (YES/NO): NO